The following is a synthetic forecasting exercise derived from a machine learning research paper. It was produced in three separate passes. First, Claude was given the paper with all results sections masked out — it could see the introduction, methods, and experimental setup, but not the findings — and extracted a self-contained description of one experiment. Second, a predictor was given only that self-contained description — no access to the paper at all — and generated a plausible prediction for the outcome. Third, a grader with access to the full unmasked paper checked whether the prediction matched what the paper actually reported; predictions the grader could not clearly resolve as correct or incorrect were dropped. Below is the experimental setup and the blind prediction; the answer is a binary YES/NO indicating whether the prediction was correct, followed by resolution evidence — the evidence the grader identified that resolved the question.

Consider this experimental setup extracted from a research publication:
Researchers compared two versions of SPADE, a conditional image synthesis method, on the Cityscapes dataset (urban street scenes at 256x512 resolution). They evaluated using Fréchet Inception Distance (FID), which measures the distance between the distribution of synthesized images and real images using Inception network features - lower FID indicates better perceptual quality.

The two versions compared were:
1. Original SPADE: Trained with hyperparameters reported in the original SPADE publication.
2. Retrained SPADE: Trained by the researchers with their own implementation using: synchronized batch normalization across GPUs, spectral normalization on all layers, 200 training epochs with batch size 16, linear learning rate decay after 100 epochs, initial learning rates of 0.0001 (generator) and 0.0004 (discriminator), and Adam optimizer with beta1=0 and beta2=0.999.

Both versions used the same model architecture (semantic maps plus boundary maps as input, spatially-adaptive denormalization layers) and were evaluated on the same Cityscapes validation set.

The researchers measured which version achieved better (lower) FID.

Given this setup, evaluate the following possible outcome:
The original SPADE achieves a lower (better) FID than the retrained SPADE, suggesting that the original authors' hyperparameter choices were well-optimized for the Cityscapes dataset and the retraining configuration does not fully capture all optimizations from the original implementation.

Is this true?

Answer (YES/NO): YES